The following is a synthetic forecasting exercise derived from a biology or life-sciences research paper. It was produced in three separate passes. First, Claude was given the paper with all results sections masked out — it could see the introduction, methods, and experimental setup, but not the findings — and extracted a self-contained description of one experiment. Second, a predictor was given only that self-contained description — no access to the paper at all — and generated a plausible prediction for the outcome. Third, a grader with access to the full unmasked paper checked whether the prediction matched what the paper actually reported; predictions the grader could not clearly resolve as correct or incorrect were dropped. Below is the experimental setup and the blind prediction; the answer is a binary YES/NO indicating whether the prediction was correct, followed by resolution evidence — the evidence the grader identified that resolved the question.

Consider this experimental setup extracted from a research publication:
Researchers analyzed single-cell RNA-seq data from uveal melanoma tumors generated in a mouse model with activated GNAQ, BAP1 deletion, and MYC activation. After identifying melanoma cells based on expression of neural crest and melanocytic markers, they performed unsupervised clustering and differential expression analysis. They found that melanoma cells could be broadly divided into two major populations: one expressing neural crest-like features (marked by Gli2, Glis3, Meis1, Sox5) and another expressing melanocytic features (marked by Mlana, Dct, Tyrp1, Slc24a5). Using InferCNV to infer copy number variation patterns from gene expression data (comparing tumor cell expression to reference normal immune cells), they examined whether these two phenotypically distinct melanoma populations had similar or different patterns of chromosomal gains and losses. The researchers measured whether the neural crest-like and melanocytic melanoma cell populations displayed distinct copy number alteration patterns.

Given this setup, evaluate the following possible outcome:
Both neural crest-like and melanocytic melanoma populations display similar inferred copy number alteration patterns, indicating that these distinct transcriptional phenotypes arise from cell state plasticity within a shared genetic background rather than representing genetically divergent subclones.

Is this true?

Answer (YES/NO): NO